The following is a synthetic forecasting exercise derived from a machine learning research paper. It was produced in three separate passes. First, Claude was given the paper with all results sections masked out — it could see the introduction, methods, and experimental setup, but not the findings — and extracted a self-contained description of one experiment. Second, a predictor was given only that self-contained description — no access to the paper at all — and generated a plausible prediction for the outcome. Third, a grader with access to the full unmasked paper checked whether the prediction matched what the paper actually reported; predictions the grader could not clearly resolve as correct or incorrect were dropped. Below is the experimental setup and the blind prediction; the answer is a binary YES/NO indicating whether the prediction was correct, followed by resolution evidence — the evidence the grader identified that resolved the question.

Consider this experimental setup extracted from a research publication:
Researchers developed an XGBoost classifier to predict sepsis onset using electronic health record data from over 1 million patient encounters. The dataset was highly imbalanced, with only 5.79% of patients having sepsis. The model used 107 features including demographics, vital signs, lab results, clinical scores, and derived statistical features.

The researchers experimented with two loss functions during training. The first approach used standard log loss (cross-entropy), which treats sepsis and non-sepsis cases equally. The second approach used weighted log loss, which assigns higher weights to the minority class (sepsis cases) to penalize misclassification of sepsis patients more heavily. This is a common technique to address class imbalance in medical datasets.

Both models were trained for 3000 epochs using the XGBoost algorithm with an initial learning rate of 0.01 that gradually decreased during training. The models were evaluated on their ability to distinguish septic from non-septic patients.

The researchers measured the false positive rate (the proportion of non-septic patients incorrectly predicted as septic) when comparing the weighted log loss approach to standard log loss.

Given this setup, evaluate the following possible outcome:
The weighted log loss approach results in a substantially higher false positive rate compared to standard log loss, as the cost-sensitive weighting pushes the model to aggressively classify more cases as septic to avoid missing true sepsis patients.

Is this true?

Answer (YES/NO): YES